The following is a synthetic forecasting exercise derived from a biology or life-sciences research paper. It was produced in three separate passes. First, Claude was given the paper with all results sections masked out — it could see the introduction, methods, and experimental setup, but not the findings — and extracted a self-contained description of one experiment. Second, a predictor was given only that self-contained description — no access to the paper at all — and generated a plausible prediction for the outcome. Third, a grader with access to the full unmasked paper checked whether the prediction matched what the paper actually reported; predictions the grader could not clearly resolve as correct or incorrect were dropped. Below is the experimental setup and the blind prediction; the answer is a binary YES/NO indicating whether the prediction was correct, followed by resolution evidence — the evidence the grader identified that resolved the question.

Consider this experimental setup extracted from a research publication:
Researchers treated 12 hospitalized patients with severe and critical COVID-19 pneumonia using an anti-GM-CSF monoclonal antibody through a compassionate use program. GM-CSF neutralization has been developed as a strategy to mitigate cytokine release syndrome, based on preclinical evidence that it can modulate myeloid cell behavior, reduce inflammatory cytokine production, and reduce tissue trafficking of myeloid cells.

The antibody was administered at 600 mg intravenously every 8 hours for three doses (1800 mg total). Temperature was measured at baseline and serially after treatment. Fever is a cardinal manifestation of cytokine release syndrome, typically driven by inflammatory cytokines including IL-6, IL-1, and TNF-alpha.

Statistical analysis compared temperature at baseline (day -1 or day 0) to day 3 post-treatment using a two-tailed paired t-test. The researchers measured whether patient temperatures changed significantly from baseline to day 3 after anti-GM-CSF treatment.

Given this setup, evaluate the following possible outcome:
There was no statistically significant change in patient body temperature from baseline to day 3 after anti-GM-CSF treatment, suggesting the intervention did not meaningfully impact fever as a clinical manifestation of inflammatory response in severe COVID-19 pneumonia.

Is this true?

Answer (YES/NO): NO